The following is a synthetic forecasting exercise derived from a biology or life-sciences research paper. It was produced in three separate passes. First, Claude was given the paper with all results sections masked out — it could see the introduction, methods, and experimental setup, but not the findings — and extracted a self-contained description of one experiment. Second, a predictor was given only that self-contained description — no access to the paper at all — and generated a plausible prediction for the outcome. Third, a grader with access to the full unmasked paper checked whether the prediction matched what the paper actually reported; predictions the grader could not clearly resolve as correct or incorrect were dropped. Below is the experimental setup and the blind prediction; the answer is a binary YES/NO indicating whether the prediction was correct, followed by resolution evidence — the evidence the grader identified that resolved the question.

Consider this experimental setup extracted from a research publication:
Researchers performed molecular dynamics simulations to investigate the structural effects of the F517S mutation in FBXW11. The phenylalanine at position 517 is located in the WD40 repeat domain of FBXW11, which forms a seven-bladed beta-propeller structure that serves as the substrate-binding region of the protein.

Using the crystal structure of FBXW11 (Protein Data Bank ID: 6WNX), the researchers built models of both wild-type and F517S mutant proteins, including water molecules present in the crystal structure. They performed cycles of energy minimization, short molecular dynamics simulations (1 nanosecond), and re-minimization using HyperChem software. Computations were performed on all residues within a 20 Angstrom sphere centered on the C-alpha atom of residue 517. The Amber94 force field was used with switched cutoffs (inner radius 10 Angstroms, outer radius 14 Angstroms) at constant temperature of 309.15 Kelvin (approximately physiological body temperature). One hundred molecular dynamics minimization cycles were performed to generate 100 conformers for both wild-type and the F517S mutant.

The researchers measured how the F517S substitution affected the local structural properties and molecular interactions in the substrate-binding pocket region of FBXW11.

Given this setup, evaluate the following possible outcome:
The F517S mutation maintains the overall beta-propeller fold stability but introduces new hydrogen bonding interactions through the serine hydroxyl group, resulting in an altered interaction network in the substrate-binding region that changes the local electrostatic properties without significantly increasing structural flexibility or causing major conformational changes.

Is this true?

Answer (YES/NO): NO